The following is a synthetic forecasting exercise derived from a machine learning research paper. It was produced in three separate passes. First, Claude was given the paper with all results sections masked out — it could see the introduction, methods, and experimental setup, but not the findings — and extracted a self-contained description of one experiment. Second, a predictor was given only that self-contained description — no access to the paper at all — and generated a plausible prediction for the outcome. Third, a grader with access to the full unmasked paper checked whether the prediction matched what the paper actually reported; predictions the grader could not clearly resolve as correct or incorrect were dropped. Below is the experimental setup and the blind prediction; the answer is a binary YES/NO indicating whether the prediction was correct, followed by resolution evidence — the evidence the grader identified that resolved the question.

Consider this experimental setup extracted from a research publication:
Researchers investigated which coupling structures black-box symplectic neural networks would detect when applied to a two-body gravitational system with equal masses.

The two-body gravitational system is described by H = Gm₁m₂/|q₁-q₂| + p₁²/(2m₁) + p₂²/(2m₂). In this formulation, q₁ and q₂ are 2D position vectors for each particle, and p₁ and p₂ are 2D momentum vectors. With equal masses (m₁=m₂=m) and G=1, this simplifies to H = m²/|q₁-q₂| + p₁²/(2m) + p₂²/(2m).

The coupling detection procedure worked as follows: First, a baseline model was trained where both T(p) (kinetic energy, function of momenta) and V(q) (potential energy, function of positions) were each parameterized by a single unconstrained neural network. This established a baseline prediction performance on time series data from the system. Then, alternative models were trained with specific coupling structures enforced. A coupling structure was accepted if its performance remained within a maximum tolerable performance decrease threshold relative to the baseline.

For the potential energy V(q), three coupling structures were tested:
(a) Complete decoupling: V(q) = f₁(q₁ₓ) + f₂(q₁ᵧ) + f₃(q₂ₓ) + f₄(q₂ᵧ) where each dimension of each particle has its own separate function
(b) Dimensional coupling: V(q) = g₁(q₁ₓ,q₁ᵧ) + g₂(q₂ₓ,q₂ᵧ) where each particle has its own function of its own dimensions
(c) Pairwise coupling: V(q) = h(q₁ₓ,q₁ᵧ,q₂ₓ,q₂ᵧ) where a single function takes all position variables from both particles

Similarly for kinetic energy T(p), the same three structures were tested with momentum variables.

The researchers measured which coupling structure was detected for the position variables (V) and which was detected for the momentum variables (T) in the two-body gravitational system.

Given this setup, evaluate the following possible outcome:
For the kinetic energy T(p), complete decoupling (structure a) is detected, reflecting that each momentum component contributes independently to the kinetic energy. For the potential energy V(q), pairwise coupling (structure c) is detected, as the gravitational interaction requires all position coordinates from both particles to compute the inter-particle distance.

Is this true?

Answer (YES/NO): YES